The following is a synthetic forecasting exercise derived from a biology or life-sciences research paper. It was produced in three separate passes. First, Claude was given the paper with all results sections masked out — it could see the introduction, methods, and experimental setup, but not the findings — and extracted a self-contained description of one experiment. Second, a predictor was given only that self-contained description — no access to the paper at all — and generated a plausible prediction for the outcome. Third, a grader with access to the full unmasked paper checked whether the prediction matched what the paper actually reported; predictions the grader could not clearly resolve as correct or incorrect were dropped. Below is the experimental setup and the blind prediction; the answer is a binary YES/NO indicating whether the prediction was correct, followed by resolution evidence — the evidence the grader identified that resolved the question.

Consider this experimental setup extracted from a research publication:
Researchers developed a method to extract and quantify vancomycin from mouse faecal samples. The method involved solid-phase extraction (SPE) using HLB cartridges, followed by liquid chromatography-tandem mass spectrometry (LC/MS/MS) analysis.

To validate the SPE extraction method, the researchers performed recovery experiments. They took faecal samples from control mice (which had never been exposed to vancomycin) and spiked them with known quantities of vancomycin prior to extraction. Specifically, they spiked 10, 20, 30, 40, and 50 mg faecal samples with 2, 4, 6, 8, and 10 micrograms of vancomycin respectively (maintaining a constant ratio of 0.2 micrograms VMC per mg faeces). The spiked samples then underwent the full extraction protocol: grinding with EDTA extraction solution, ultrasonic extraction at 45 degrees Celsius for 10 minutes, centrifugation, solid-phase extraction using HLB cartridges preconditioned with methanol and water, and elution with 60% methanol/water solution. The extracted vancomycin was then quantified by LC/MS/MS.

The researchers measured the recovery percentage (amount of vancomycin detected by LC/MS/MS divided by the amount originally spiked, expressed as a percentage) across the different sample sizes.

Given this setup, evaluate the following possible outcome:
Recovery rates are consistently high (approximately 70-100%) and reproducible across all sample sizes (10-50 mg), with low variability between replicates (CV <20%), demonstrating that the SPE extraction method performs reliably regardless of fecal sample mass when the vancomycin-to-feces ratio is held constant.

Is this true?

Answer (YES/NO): NO